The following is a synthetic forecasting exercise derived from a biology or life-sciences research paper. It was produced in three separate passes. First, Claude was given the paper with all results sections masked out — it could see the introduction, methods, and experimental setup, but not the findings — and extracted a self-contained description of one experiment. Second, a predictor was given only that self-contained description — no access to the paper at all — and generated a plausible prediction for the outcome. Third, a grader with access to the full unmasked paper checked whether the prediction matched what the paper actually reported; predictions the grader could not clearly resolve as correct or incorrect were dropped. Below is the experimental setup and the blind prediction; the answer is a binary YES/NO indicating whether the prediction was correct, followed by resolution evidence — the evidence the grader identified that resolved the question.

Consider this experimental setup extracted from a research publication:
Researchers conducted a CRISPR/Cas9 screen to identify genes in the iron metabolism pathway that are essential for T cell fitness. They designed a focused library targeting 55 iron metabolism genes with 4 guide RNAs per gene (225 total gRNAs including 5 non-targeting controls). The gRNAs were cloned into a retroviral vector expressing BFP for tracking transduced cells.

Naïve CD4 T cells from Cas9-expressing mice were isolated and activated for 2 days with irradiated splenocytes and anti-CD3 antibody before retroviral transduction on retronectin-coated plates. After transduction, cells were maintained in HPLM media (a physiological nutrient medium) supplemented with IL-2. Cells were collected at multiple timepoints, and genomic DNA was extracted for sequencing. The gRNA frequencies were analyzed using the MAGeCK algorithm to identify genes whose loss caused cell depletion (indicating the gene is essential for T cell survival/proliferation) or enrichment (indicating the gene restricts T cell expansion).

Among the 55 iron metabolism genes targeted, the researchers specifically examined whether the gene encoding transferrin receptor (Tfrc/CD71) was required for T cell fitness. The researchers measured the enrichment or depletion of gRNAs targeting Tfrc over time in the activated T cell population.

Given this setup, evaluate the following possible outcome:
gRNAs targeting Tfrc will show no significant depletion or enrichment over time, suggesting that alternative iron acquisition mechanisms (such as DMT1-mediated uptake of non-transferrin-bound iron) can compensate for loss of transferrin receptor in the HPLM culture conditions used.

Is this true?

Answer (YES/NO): NO